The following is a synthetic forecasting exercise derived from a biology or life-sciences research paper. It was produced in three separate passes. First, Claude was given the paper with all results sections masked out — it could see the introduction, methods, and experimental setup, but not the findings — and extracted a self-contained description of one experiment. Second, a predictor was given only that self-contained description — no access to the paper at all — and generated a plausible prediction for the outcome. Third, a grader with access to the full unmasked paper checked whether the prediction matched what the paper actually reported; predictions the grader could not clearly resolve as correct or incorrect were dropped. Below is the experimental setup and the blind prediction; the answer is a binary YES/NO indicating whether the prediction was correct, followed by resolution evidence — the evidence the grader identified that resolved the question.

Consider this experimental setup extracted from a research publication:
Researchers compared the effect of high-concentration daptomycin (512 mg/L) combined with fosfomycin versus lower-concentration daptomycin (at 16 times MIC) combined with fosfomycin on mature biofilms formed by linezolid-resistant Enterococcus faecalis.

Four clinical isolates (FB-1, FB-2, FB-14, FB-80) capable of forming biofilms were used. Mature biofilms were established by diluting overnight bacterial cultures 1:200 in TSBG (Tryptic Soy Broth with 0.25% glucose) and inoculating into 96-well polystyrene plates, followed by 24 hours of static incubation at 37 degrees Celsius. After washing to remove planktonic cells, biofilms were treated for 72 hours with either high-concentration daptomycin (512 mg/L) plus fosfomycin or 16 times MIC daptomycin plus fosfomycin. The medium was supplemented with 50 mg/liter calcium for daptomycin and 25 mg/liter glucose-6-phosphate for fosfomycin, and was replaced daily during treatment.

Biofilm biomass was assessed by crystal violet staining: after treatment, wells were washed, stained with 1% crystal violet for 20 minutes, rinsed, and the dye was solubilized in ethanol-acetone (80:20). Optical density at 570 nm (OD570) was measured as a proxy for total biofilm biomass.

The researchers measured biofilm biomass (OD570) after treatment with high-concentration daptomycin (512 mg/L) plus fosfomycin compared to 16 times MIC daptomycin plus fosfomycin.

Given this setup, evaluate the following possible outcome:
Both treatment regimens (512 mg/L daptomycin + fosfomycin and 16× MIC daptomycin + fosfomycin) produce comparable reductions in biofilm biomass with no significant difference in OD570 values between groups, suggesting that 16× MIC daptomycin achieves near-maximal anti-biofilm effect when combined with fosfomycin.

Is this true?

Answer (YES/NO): NO